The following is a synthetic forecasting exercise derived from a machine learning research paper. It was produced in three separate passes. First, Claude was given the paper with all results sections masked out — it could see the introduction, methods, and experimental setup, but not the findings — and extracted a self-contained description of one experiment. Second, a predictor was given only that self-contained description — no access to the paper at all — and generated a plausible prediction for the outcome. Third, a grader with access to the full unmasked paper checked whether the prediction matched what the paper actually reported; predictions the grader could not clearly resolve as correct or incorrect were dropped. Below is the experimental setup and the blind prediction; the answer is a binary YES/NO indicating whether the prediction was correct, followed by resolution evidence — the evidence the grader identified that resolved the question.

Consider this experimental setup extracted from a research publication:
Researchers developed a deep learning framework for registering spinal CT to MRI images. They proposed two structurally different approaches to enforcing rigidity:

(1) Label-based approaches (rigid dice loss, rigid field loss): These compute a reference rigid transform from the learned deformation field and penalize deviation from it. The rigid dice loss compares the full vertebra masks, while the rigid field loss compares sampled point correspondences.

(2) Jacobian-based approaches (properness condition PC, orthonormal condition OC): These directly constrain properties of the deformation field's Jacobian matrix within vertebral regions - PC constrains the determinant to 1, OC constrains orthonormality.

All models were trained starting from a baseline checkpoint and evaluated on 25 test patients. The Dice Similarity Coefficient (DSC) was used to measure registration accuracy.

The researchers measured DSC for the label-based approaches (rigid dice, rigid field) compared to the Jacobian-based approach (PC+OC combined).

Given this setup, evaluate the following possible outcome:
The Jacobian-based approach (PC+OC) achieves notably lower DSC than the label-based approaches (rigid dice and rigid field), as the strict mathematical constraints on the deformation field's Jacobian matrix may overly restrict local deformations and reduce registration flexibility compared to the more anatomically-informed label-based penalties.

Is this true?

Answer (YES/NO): NO